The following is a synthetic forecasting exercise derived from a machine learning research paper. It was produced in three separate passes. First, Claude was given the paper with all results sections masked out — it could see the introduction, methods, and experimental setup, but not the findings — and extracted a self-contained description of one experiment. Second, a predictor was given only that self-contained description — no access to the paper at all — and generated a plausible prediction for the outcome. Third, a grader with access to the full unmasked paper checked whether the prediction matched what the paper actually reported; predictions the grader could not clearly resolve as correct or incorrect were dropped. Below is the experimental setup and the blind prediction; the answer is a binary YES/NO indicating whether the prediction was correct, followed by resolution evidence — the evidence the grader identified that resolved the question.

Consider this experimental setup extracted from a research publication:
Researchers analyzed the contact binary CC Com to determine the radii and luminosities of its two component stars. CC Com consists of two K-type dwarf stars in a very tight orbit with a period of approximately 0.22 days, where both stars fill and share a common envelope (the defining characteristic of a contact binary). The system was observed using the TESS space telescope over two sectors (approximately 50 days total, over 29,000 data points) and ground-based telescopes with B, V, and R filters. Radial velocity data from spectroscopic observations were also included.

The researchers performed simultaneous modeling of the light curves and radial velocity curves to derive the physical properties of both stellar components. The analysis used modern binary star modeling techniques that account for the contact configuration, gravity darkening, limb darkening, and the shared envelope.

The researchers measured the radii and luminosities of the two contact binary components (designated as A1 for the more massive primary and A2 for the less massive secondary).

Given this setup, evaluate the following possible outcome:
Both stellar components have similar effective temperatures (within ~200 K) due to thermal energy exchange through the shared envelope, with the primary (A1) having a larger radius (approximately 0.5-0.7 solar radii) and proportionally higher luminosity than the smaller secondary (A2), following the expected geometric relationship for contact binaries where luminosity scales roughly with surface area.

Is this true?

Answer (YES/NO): NO